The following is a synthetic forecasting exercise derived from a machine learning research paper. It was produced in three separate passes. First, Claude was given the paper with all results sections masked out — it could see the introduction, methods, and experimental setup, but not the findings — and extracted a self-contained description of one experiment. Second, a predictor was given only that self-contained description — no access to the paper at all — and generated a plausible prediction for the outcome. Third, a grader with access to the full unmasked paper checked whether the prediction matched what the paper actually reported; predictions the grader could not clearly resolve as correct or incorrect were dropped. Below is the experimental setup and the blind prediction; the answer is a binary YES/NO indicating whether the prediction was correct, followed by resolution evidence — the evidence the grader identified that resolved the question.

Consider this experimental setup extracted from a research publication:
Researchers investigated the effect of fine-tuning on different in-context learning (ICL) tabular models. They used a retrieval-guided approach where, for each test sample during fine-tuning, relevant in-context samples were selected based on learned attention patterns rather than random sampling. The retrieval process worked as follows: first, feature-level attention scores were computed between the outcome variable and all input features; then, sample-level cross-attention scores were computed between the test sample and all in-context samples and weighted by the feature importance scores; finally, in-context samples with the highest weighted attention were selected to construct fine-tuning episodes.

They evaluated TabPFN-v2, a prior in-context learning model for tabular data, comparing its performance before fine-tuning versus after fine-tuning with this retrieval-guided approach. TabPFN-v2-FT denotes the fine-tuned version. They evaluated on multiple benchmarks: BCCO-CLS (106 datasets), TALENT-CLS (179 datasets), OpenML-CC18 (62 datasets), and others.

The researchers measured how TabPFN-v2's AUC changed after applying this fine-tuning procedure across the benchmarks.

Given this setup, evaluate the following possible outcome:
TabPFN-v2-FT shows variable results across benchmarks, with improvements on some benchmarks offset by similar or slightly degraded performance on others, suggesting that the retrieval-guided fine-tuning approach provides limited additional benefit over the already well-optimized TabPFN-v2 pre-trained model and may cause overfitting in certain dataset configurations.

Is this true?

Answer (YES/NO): YES